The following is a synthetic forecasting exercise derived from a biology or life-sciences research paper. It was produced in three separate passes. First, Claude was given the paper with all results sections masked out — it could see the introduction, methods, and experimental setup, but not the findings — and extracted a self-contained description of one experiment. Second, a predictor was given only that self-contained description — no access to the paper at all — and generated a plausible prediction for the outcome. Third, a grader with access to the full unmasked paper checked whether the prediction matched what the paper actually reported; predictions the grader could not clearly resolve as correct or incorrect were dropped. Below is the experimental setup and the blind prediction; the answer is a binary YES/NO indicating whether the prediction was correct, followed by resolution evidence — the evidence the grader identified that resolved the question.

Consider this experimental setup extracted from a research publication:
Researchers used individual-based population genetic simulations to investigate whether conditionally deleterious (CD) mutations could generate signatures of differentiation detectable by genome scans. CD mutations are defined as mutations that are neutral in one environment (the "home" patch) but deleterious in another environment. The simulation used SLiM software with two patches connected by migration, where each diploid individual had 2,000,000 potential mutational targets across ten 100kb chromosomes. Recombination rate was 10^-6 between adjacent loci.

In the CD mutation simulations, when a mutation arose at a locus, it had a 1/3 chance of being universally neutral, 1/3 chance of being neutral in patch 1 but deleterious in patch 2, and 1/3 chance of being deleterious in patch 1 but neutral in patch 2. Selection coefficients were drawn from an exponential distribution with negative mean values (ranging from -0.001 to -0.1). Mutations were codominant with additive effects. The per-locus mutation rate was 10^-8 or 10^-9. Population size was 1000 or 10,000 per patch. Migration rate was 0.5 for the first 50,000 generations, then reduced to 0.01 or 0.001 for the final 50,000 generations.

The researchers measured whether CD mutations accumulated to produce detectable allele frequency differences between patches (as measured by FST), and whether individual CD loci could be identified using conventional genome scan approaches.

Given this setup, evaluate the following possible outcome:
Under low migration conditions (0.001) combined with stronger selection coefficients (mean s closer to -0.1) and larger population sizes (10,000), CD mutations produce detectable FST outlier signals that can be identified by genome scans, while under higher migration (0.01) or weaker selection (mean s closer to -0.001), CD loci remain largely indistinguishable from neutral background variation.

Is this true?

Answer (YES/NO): NO